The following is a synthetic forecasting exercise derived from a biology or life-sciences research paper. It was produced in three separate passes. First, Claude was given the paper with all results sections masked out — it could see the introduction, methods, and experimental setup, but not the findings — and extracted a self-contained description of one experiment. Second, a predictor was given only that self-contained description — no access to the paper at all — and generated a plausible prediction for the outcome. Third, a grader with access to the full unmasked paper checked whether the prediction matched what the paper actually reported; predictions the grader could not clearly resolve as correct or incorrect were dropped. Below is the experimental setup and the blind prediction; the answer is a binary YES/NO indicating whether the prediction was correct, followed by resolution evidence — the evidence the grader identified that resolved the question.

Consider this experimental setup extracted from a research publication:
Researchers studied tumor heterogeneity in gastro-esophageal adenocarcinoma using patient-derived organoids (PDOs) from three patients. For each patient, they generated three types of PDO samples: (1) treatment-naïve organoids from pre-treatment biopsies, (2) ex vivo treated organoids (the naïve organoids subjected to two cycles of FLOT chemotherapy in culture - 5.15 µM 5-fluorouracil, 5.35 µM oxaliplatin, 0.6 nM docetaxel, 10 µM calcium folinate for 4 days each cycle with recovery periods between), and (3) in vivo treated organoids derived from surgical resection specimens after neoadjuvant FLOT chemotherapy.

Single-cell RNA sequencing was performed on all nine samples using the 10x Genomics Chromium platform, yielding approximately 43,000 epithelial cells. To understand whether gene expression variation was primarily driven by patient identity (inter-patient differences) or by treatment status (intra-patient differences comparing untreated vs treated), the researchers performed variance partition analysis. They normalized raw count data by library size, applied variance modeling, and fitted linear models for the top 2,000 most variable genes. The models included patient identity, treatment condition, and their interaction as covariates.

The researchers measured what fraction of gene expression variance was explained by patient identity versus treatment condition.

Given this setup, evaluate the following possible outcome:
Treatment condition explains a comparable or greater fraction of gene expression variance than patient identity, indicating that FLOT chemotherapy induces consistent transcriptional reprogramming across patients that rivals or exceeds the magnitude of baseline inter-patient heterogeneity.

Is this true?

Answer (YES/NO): NO